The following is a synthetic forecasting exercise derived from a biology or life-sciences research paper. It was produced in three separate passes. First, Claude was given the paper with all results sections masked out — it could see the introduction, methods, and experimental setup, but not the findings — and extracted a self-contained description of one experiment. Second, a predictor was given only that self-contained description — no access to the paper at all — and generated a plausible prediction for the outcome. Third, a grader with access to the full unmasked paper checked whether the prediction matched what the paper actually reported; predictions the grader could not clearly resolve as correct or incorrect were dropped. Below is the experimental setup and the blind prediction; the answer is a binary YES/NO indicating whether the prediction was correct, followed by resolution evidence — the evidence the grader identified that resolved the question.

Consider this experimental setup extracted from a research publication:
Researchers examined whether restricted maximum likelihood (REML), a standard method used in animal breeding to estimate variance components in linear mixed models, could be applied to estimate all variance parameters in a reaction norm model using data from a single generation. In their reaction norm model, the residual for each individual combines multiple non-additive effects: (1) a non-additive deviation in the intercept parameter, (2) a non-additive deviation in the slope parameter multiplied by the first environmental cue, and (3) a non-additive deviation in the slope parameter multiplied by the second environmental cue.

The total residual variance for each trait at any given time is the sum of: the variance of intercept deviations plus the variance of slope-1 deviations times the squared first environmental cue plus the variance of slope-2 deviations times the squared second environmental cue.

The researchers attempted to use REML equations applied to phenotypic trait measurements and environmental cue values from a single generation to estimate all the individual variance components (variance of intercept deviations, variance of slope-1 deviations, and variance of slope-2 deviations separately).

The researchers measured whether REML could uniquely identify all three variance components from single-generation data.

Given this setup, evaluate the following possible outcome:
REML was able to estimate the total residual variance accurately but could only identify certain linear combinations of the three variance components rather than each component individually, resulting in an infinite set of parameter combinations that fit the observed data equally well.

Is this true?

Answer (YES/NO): YES